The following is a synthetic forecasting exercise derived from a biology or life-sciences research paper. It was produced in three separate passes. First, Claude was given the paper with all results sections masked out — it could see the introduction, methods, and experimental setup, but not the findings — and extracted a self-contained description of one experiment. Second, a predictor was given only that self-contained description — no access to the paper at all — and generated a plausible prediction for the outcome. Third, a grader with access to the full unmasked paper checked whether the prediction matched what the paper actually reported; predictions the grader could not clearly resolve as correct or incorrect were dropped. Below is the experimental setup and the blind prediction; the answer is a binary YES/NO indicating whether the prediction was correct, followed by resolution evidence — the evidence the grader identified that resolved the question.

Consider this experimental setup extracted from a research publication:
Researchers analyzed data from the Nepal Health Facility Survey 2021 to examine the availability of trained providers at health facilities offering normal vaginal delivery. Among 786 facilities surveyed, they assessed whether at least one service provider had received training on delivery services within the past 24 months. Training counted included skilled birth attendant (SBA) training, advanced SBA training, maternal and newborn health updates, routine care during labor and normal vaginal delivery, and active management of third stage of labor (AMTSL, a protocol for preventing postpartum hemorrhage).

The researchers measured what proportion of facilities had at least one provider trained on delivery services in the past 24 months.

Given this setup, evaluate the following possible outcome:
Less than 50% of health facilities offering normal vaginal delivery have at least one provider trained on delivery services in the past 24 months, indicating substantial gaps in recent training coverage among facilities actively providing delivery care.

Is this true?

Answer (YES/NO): YES